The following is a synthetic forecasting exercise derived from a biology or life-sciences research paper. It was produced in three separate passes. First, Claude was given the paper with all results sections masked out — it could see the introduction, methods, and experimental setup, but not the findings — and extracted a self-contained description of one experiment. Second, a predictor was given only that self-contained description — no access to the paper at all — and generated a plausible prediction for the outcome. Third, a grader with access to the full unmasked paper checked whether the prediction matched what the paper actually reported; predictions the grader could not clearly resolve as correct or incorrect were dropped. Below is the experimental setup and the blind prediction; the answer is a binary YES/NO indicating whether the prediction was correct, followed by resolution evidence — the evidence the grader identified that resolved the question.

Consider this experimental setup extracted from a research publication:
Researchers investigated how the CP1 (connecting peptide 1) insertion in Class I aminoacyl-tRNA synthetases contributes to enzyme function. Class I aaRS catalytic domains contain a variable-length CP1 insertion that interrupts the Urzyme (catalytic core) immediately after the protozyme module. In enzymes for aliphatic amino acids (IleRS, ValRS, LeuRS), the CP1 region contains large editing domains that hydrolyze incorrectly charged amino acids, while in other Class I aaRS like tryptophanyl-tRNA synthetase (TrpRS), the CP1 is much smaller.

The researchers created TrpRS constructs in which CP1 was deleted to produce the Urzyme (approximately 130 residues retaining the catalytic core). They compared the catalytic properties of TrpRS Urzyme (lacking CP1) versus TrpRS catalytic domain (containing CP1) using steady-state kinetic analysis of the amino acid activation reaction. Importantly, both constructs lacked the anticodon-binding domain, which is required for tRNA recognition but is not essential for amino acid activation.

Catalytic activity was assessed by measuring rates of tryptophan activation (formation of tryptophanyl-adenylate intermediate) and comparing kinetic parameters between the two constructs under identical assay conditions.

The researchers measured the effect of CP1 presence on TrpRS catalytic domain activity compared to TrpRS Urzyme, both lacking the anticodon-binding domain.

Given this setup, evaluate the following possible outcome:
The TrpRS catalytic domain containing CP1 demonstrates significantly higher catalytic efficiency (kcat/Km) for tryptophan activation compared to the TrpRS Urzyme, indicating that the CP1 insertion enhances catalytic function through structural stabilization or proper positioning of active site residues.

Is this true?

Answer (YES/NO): NO